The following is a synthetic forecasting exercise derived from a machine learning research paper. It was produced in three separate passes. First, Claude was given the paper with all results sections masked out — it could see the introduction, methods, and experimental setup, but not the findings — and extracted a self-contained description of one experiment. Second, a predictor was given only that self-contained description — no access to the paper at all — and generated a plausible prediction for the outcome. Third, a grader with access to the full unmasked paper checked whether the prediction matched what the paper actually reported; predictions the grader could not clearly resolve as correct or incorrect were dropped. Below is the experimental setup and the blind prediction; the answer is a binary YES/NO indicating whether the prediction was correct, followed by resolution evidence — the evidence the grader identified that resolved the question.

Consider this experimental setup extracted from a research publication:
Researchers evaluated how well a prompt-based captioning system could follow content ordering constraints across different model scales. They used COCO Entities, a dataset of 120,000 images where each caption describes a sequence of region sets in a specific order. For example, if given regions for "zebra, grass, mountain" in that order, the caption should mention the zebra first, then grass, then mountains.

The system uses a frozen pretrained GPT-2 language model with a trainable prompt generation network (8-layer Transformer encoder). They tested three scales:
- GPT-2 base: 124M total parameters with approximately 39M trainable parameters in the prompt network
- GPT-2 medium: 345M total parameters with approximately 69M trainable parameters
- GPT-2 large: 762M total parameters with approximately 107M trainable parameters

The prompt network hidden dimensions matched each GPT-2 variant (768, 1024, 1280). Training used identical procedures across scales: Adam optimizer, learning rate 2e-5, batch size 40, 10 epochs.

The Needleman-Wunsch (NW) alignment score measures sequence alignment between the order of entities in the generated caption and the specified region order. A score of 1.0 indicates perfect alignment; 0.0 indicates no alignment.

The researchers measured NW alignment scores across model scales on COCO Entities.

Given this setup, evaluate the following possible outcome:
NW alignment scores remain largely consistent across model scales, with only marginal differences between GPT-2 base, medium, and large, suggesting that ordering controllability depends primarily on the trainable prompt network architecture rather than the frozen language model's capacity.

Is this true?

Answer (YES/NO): YES